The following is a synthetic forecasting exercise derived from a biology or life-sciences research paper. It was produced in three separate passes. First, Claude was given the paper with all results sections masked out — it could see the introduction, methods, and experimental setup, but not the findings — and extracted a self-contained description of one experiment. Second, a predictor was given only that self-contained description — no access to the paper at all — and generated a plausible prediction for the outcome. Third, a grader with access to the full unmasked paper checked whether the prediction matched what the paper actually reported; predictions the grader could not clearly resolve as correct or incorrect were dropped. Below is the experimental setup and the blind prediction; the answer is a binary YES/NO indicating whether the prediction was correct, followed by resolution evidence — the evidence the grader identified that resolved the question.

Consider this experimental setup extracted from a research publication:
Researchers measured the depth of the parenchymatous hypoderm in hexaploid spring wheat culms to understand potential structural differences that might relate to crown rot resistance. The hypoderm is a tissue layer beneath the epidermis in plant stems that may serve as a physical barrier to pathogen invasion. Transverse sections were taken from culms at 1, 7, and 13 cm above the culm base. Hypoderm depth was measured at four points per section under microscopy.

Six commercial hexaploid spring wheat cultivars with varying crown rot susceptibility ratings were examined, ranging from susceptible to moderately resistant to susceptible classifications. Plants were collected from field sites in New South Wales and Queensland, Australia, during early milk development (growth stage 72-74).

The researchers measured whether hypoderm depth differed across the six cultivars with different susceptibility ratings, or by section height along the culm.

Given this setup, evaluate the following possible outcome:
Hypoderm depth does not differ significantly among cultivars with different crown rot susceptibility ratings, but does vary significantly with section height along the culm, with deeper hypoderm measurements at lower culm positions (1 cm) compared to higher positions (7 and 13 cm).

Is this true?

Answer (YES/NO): YES